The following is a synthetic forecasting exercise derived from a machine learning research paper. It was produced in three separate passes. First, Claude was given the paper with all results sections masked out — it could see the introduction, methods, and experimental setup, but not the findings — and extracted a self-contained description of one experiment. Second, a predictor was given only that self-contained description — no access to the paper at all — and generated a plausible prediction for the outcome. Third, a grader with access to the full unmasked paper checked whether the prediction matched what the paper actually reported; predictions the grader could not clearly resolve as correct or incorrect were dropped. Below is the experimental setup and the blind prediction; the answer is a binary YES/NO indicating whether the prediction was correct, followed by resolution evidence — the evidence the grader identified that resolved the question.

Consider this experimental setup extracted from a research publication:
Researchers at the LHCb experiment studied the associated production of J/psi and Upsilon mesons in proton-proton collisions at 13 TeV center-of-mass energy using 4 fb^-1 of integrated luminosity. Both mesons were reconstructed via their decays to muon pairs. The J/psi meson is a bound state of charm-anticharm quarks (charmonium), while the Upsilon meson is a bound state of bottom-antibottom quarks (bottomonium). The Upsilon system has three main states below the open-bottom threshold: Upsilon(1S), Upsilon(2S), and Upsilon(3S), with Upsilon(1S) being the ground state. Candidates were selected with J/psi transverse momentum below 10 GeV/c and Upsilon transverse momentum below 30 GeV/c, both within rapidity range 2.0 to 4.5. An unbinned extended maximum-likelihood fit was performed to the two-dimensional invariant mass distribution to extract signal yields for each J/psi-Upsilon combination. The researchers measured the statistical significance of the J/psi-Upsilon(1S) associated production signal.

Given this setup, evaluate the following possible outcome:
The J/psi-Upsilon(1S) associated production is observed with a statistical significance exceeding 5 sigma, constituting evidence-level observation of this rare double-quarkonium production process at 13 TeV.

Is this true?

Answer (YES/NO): YES